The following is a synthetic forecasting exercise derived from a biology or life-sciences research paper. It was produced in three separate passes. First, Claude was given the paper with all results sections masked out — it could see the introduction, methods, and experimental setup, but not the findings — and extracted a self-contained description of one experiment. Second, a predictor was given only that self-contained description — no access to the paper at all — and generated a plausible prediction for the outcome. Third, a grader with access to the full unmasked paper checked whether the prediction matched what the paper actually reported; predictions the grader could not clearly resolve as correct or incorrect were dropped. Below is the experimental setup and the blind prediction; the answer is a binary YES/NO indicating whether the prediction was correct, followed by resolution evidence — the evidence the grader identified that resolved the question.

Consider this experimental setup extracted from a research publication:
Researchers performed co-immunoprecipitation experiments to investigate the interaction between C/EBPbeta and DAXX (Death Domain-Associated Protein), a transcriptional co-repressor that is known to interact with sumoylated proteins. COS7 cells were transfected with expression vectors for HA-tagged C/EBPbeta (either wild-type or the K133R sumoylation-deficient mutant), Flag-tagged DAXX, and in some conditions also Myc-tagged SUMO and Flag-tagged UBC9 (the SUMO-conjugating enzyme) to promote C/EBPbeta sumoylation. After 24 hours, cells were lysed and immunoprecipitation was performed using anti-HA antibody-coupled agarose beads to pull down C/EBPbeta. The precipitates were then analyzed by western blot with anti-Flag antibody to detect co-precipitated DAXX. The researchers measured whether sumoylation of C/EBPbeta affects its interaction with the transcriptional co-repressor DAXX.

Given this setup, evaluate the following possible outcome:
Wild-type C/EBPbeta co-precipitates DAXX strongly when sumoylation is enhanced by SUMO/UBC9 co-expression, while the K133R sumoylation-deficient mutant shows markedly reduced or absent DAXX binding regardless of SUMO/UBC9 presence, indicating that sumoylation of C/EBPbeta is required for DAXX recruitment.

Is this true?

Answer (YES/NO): YES